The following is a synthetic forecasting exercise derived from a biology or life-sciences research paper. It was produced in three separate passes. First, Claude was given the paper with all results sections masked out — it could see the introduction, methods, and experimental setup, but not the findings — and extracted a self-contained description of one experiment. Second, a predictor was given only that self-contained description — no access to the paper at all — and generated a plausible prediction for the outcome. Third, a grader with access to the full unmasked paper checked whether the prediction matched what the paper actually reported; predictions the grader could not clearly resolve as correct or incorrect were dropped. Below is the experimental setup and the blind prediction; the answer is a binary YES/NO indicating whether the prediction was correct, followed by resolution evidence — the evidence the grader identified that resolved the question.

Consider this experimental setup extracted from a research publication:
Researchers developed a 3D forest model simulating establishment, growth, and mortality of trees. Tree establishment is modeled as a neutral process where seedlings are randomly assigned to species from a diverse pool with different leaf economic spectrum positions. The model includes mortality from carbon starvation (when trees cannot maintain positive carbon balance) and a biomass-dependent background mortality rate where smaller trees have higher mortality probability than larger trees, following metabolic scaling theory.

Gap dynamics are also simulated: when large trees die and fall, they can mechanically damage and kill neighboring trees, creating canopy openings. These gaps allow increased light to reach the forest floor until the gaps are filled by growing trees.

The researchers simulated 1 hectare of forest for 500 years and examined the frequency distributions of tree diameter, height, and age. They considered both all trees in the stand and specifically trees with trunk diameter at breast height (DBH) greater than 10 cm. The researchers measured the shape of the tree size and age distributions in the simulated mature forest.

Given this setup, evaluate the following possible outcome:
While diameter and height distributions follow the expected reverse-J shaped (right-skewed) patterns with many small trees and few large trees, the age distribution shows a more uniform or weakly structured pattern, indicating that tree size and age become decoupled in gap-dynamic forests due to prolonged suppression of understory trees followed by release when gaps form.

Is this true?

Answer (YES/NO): NO